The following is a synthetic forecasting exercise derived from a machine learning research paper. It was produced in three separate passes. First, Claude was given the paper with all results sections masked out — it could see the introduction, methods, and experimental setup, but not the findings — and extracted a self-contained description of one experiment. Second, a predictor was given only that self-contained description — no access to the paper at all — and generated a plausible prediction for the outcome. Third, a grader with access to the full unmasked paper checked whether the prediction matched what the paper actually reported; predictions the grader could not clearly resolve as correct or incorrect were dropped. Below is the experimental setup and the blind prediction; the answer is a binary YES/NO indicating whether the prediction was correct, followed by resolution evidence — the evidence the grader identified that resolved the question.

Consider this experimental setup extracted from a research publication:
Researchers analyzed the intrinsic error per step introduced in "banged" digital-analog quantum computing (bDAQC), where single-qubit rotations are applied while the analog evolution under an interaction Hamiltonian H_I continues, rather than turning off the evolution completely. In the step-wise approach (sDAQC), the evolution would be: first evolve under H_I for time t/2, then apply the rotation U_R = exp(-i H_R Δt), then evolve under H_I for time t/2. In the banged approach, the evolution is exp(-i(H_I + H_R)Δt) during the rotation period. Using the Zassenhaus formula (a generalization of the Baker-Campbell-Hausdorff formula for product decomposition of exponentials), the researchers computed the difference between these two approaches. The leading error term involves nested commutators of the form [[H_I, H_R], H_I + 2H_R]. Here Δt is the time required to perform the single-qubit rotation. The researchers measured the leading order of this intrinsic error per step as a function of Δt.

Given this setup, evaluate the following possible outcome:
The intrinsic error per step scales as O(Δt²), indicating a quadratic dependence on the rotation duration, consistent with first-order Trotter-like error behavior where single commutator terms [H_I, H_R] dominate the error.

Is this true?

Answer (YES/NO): NO